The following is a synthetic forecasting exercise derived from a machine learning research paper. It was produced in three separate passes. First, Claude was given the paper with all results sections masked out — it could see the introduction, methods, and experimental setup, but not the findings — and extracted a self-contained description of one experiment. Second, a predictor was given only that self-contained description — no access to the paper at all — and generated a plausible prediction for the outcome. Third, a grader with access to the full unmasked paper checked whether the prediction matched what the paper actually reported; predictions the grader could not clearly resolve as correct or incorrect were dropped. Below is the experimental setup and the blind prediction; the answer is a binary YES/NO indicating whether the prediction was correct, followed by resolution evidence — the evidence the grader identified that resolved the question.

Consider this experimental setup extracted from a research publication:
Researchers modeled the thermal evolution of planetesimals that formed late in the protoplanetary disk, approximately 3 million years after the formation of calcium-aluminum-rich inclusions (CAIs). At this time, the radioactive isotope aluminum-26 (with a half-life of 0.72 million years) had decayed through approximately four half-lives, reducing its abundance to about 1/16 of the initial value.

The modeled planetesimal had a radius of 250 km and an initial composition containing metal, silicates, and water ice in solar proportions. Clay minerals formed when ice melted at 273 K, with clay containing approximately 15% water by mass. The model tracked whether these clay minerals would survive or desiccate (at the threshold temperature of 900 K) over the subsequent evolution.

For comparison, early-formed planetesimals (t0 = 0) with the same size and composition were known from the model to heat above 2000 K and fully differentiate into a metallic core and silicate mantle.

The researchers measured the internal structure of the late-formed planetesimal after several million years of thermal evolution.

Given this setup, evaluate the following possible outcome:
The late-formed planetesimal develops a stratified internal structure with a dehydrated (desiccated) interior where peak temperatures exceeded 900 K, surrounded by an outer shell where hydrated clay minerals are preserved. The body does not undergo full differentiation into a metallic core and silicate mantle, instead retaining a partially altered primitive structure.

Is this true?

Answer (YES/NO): NO